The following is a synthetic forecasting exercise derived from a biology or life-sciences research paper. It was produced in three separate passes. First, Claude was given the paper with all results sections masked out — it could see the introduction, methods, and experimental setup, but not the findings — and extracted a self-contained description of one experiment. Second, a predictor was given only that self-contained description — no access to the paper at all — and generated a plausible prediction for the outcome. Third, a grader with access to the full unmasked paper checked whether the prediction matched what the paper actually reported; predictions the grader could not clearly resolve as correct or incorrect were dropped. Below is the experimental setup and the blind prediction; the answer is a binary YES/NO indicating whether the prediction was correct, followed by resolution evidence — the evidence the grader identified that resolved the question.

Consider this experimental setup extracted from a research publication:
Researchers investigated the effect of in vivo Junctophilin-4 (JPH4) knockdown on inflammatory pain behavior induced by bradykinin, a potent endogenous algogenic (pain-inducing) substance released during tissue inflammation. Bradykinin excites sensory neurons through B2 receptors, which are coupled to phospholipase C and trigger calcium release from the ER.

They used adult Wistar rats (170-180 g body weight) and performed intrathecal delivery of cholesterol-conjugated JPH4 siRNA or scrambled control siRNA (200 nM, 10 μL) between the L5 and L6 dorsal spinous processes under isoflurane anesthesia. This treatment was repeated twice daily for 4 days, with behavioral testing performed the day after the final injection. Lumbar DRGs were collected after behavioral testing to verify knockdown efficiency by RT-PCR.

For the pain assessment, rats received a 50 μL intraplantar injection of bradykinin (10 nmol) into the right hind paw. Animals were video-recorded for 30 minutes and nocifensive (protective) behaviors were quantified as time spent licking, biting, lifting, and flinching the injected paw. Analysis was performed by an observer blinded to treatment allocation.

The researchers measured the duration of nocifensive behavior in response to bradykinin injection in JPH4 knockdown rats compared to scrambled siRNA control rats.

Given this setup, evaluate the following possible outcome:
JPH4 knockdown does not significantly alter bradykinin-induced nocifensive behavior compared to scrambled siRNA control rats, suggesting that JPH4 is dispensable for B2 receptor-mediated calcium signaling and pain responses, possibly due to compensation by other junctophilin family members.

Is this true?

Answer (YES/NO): NO